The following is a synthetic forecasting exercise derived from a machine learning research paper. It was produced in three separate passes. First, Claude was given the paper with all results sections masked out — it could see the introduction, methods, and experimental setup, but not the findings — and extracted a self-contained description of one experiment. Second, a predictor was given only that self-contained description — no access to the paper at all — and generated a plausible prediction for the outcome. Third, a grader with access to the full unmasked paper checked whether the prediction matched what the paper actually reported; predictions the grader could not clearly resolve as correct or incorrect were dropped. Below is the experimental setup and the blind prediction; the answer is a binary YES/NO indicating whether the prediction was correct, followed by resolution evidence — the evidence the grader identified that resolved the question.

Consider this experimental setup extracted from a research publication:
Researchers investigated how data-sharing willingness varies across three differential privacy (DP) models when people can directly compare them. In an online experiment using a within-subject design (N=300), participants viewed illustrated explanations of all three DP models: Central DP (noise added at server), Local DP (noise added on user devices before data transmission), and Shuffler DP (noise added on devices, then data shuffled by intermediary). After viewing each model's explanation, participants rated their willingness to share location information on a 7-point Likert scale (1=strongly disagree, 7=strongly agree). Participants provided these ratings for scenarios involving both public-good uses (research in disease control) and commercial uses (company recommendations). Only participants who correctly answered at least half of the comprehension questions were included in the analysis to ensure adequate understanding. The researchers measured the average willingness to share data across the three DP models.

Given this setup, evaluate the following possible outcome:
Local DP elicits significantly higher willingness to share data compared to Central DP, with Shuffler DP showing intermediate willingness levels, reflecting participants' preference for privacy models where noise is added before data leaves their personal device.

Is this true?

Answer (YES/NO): NO